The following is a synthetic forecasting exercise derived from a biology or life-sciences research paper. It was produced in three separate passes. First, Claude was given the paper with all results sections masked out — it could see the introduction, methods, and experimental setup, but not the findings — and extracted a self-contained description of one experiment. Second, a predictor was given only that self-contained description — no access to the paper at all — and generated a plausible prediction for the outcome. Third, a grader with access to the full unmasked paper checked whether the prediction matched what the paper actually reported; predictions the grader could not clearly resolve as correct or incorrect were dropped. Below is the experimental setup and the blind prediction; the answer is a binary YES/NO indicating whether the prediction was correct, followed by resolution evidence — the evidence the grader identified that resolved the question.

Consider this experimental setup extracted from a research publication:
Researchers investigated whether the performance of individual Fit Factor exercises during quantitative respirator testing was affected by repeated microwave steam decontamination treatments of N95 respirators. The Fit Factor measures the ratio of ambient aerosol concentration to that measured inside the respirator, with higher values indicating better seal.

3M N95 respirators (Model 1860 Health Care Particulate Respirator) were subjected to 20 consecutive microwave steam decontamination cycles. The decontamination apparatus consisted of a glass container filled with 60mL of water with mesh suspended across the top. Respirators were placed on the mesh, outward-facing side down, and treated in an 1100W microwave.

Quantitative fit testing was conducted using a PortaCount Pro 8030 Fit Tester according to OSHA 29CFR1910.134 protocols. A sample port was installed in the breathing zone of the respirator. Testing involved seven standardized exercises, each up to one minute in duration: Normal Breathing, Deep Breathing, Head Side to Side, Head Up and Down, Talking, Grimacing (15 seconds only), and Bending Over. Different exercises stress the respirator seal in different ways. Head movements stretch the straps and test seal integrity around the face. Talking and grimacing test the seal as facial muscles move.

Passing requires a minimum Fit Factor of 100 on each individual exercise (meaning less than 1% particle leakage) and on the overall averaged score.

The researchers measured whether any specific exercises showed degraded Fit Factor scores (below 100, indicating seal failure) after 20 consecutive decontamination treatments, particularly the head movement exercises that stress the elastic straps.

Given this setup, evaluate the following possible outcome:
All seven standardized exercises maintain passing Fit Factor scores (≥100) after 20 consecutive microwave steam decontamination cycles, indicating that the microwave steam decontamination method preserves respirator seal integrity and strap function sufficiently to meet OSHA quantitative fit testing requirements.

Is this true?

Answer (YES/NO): YES